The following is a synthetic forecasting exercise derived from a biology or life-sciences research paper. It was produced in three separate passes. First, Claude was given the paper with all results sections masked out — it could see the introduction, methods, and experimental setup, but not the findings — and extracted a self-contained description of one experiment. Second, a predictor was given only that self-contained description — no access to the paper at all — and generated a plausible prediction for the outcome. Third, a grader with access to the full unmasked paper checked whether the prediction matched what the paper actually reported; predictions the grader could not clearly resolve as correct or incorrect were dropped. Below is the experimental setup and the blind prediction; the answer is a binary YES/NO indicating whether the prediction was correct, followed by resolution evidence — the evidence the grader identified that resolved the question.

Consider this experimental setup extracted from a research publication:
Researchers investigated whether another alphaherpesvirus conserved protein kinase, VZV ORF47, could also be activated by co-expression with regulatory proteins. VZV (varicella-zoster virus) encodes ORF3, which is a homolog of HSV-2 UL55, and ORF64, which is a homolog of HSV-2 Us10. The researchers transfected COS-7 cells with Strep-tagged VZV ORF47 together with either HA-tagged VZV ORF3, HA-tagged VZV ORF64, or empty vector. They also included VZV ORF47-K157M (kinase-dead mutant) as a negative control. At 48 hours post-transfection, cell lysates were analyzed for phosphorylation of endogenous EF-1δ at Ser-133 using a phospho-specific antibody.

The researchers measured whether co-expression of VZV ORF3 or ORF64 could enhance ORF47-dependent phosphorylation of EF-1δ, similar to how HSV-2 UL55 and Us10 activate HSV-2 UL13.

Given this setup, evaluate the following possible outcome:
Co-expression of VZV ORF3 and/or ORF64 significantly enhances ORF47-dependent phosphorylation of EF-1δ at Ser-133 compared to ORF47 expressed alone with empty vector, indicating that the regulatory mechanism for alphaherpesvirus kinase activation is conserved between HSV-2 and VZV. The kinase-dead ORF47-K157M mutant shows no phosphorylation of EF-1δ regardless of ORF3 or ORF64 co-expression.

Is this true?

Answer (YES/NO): NO